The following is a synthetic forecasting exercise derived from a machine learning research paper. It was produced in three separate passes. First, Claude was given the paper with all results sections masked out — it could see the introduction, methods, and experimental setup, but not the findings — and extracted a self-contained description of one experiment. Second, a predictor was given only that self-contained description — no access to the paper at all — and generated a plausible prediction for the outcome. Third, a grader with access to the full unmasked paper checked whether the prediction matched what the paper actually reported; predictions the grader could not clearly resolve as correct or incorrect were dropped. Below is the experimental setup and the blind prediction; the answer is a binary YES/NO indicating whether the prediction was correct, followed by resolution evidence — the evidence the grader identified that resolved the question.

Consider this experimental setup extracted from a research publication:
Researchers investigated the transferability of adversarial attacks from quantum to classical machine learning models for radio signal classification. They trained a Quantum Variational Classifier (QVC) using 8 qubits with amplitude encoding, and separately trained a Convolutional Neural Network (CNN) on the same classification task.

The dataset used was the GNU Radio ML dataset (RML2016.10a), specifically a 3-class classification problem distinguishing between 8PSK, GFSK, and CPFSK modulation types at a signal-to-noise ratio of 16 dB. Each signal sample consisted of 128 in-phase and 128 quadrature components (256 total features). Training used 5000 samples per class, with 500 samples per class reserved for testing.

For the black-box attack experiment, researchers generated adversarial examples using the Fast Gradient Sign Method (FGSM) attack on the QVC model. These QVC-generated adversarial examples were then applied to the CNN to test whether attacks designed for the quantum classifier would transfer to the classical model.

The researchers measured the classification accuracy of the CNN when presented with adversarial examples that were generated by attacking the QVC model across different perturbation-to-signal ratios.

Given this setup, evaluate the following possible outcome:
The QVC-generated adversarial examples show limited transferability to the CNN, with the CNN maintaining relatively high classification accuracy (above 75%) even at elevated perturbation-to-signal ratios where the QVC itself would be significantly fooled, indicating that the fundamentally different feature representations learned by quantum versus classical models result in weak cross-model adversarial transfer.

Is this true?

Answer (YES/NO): NO